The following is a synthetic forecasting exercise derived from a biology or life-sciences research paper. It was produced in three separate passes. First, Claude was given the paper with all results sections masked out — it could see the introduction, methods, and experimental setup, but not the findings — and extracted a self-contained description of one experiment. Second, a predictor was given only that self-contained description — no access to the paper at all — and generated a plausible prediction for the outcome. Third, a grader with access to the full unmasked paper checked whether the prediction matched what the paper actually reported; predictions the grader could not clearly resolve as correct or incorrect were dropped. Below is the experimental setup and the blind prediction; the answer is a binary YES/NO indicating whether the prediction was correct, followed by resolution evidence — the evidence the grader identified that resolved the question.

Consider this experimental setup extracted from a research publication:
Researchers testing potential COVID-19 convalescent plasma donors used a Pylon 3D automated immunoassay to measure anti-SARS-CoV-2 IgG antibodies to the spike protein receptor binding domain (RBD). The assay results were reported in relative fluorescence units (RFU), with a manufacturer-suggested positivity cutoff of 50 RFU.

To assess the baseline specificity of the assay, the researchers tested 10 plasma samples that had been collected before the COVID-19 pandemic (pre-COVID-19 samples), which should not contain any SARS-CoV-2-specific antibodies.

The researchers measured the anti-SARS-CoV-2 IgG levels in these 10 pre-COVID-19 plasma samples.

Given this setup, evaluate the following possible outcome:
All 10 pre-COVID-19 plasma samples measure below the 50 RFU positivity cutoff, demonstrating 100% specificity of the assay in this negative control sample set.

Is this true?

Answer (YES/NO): YES